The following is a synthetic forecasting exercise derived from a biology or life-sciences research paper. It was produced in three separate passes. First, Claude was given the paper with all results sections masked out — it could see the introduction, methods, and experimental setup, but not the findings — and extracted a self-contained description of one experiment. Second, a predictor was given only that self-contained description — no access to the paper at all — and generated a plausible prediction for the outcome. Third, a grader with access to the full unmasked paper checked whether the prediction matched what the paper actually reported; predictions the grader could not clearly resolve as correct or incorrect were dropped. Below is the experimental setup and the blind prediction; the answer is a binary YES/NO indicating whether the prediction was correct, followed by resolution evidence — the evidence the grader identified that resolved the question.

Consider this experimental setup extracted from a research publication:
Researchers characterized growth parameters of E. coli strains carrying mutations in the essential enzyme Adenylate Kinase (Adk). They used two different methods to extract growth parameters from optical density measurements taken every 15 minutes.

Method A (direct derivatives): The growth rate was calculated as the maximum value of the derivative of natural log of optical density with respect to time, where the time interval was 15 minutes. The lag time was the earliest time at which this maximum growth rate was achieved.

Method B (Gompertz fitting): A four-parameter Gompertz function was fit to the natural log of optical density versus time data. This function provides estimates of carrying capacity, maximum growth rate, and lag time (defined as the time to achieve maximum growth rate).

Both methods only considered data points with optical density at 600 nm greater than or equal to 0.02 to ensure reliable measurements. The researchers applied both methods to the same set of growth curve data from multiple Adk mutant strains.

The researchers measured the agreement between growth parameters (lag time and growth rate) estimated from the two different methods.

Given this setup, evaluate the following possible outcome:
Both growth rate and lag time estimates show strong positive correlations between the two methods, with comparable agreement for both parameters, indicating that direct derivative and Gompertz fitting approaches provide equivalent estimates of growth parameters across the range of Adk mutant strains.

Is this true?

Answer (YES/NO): YES